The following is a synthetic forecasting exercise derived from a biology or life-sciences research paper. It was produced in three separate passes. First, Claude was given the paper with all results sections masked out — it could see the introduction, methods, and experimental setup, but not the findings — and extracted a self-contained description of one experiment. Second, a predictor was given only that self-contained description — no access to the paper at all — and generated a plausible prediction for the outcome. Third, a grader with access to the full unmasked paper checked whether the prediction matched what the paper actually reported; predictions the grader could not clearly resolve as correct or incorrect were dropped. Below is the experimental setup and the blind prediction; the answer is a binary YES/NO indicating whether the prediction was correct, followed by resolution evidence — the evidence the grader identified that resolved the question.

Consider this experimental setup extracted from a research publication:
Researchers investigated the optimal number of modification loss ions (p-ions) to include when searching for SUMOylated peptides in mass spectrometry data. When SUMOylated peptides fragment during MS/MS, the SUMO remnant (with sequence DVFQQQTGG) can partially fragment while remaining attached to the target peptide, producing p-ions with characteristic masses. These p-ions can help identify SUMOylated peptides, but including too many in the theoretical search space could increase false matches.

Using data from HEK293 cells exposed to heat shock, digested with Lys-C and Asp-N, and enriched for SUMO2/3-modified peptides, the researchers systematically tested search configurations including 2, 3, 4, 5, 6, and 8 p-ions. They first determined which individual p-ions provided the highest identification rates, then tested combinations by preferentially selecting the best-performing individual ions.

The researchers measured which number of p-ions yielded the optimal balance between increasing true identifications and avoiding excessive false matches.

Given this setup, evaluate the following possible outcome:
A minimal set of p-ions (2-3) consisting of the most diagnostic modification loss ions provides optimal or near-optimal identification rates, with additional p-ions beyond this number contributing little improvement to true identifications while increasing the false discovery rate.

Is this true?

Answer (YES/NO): YES